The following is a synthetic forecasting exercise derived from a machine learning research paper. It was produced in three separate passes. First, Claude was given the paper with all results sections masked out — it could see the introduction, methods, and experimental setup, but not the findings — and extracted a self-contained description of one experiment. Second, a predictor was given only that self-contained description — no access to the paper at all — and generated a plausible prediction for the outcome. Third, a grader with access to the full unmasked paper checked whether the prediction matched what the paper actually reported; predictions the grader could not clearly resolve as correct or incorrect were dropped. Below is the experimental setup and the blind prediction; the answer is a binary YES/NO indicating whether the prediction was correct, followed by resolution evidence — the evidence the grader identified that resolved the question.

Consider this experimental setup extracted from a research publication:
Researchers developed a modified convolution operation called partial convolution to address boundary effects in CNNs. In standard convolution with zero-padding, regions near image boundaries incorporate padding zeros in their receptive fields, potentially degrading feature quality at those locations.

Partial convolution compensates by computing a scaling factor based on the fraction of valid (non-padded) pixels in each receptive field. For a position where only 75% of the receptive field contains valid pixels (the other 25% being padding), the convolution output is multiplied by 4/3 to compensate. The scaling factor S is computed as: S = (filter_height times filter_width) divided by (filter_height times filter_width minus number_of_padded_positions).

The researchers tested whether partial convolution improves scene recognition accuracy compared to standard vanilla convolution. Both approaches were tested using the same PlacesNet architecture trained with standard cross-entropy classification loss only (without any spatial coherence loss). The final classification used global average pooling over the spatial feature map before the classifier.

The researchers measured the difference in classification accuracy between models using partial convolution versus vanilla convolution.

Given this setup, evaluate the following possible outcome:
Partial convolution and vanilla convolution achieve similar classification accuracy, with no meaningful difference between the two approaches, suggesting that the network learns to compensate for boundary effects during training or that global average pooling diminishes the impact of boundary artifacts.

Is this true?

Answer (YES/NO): NO